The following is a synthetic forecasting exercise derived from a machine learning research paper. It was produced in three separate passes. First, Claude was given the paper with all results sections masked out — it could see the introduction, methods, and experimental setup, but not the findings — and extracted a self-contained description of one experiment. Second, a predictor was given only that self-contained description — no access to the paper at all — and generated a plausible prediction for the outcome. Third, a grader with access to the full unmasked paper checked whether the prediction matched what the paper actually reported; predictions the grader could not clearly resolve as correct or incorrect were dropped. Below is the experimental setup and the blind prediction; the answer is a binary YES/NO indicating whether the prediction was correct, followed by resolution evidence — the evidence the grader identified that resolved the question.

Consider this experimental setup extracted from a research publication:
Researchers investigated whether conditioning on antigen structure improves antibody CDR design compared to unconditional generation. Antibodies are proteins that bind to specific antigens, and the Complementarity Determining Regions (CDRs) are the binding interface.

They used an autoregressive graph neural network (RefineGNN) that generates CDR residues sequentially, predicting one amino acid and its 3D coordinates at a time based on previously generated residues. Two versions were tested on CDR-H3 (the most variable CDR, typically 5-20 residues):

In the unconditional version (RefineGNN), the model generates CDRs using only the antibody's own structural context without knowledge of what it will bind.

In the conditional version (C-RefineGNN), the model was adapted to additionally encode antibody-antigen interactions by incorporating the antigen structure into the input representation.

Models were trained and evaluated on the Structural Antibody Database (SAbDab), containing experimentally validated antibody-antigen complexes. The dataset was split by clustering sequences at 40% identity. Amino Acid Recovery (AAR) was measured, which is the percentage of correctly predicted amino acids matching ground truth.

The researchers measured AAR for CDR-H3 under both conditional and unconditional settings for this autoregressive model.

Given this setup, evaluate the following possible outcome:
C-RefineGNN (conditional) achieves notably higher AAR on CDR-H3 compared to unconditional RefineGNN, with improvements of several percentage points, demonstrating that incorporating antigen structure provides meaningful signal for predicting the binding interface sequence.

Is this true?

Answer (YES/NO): NO